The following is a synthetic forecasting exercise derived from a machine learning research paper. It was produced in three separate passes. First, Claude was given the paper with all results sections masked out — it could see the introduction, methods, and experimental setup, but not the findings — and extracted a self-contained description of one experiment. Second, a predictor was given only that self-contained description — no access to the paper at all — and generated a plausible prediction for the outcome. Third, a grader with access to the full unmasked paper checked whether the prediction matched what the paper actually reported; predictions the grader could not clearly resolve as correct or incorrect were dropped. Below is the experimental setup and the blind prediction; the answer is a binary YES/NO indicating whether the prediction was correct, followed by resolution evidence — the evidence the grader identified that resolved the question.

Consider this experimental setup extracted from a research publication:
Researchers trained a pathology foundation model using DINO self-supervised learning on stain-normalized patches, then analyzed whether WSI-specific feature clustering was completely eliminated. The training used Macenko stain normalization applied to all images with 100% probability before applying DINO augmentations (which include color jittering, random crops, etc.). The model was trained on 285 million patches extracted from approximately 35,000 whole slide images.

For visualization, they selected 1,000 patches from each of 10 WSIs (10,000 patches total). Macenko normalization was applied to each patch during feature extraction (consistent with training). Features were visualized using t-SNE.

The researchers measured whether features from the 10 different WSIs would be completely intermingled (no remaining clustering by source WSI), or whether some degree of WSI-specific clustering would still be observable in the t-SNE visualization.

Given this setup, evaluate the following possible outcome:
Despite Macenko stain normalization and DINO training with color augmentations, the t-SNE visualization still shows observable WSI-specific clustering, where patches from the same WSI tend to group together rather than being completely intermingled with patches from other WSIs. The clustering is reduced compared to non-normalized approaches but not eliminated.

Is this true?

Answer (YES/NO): YES